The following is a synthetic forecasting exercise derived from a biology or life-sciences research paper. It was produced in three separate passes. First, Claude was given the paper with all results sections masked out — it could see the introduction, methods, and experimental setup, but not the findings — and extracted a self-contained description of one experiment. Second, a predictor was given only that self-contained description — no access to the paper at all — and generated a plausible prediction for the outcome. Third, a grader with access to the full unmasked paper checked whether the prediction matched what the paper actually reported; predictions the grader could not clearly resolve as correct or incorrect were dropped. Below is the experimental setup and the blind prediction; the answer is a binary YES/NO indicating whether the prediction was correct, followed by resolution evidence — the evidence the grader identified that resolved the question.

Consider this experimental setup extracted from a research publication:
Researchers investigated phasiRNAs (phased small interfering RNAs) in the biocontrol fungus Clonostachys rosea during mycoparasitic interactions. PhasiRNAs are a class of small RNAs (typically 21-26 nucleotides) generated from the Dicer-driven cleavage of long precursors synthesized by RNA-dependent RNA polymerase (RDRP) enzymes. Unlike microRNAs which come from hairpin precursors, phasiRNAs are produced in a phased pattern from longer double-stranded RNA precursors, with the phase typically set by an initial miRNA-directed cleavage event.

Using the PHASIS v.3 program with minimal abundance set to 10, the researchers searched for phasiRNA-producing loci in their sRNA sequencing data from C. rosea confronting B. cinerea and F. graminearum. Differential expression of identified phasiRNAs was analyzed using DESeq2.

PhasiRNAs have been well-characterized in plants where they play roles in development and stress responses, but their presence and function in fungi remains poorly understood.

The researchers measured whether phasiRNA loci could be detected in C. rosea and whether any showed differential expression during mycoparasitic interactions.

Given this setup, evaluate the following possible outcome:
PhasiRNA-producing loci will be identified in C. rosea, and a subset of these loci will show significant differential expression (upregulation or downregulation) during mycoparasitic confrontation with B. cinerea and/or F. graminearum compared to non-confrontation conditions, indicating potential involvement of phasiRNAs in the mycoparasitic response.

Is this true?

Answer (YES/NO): NO